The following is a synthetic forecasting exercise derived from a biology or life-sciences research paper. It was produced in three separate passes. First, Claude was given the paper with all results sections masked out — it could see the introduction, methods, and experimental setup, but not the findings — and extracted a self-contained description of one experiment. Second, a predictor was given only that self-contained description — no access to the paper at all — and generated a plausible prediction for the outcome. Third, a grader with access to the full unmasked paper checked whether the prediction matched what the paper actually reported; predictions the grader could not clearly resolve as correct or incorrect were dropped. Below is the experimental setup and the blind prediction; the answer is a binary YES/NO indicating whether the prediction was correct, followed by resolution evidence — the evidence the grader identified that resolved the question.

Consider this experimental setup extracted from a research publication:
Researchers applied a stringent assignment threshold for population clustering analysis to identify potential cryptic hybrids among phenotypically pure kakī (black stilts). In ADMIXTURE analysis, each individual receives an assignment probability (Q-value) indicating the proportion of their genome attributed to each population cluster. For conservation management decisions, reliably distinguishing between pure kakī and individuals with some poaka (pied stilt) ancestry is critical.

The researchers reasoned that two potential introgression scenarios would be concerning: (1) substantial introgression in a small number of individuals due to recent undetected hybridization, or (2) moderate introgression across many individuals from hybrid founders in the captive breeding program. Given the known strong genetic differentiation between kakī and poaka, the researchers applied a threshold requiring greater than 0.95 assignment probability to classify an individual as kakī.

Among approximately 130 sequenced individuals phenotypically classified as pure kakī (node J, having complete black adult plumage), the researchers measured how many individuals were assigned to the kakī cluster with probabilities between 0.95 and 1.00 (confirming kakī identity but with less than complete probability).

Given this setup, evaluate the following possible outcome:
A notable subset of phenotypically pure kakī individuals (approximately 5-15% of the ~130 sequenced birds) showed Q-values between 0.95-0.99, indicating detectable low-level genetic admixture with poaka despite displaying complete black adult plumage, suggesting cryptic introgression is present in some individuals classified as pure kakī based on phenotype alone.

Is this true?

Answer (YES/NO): NO